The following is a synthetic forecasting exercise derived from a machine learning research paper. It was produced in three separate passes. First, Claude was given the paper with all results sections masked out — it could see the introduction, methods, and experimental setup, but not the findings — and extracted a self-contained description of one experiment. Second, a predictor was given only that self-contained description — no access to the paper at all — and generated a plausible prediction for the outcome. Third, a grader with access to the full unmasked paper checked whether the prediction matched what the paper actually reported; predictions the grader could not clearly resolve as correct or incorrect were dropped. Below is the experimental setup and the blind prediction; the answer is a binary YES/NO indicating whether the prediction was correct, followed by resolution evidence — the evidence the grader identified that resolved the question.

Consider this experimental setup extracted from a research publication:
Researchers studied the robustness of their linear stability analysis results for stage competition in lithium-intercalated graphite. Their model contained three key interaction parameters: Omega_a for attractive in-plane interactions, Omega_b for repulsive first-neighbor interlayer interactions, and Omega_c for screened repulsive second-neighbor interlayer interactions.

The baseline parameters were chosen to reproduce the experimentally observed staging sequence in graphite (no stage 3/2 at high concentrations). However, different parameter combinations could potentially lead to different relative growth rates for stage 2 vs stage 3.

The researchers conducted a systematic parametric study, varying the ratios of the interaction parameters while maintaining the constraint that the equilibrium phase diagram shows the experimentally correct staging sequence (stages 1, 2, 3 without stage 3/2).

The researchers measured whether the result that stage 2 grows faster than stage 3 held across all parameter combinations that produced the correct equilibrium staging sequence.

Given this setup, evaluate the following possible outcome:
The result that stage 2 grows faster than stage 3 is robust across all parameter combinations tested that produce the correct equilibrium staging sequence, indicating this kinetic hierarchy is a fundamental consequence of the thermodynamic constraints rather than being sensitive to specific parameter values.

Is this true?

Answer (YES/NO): YES